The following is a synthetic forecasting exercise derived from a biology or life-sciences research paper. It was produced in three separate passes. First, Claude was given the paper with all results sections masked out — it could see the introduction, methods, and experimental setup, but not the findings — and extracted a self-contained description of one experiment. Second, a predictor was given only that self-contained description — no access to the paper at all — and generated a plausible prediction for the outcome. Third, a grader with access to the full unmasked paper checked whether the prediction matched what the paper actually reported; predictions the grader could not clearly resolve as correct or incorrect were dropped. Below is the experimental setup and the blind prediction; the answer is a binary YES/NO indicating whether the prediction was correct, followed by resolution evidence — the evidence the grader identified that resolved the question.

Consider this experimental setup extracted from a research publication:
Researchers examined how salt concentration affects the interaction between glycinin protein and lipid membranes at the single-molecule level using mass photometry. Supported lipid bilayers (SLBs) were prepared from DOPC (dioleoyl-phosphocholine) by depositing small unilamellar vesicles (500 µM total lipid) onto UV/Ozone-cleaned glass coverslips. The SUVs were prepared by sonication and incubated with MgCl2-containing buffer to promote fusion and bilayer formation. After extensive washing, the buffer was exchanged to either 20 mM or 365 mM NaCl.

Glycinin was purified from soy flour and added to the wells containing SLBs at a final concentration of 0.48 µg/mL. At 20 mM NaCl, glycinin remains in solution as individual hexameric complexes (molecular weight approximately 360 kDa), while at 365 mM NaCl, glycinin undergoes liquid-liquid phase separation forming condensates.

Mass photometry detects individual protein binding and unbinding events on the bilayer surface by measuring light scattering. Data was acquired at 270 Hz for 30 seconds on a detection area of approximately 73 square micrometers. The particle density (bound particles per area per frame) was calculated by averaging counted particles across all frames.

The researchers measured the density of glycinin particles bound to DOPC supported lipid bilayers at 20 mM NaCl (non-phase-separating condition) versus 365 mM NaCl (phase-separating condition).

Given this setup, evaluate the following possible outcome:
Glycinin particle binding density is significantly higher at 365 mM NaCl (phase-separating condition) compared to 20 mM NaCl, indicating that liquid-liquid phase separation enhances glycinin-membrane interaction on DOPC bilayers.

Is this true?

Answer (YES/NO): NO